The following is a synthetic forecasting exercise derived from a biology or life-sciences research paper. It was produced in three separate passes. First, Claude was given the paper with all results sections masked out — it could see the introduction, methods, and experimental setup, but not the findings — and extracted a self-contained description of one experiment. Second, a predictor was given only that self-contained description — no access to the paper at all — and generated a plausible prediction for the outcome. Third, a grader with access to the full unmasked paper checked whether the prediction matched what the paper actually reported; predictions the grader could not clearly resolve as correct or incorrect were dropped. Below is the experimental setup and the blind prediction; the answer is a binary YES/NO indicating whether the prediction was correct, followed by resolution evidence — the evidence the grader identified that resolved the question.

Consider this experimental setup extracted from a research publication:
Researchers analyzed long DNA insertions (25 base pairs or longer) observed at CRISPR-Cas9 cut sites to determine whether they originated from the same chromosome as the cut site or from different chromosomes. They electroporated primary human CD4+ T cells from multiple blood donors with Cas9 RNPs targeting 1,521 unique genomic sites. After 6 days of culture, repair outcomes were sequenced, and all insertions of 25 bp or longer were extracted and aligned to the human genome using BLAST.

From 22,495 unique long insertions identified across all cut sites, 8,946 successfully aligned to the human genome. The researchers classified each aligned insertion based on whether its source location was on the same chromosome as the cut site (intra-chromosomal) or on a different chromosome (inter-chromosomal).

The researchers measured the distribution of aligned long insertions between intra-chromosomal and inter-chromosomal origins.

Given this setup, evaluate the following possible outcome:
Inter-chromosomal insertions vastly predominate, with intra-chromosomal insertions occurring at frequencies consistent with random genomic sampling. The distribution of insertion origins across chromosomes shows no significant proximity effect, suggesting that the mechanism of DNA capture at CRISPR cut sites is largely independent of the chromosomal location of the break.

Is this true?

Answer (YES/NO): NO